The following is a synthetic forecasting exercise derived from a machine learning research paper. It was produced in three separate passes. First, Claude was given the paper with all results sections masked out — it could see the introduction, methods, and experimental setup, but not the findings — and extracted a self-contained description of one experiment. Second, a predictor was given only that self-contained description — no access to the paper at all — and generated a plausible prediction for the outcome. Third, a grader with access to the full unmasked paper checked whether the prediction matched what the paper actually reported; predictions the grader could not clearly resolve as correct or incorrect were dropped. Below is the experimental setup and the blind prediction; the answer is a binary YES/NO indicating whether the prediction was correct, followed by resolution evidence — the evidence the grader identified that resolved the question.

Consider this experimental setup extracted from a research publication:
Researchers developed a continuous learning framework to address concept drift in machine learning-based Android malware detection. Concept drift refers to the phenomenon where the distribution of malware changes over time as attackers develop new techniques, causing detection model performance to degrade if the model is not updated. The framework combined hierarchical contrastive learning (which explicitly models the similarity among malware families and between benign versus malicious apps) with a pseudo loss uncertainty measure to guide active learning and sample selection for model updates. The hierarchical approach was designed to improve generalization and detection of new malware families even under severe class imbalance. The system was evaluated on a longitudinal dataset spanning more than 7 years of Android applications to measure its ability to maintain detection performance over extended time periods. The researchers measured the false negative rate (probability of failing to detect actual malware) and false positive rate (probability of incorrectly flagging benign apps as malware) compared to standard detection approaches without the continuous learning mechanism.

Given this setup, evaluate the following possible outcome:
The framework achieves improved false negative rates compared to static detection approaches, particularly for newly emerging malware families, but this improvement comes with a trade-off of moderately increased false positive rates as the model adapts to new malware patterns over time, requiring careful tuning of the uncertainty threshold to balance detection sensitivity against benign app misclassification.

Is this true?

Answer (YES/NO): NO